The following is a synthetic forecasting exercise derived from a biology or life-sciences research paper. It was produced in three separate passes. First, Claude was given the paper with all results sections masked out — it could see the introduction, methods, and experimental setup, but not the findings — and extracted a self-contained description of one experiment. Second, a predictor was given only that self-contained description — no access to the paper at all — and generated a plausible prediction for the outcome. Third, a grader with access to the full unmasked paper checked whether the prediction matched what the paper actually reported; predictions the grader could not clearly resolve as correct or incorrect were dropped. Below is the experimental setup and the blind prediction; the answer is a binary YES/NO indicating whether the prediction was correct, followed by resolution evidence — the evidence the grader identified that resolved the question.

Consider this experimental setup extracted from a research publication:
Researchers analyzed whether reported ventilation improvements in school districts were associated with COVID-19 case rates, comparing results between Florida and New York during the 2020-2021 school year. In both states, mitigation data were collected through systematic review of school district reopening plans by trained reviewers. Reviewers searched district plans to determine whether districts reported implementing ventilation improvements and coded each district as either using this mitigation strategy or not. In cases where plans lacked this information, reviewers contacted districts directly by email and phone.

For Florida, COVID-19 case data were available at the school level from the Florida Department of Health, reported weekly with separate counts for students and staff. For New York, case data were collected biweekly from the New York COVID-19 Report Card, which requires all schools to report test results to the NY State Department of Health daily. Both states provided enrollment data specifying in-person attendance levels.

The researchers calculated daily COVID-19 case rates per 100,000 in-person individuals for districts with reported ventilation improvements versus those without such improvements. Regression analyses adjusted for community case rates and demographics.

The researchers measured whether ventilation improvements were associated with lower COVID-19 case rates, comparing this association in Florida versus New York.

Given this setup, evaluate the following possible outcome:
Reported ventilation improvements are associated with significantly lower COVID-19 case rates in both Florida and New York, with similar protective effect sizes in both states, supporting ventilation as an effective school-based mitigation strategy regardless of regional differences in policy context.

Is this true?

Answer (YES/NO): NO